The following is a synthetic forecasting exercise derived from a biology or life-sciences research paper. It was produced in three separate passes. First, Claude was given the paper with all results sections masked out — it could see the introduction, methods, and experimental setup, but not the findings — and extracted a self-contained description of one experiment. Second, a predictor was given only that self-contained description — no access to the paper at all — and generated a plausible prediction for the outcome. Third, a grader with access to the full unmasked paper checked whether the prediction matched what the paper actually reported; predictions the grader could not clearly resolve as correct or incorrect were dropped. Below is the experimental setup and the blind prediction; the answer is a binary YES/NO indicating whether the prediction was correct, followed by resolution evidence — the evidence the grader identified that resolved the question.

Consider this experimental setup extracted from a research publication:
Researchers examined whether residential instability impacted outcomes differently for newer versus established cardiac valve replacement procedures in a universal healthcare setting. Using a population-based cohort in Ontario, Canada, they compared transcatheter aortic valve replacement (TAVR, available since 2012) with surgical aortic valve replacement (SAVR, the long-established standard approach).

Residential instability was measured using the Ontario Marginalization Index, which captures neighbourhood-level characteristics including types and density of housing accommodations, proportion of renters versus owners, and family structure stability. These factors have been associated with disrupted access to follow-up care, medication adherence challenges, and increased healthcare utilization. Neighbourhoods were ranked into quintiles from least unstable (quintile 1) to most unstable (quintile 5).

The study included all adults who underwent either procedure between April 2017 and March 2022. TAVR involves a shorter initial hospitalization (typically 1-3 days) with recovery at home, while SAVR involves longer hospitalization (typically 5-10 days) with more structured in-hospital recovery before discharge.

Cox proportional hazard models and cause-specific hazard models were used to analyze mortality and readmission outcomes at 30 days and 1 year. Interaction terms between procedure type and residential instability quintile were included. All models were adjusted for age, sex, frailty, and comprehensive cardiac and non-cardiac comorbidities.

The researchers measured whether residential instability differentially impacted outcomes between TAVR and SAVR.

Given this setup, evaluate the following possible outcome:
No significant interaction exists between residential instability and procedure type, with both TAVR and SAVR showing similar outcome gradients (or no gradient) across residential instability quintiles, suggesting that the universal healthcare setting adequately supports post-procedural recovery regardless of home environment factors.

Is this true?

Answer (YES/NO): YES